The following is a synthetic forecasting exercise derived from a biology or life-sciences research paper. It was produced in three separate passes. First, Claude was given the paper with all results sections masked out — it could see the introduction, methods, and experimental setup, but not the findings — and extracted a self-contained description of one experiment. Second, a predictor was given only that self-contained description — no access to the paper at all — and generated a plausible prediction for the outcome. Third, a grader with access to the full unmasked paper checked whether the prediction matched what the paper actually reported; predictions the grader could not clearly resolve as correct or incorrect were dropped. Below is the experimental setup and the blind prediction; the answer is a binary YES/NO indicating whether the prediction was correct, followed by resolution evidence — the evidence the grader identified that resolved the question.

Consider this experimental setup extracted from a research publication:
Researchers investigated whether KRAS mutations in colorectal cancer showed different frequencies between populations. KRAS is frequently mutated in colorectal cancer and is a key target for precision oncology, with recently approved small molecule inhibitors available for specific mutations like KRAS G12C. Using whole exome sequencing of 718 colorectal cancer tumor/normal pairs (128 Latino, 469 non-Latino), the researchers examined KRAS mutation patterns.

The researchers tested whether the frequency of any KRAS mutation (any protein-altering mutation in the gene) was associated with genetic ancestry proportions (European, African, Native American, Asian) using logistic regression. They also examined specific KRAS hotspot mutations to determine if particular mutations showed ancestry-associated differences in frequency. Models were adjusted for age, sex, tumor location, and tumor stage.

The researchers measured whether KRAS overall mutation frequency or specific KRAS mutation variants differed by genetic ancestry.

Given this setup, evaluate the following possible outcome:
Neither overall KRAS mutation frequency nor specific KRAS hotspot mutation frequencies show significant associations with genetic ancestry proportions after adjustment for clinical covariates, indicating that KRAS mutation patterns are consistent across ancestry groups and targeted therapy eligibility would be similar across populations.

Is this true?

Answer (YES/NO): NO